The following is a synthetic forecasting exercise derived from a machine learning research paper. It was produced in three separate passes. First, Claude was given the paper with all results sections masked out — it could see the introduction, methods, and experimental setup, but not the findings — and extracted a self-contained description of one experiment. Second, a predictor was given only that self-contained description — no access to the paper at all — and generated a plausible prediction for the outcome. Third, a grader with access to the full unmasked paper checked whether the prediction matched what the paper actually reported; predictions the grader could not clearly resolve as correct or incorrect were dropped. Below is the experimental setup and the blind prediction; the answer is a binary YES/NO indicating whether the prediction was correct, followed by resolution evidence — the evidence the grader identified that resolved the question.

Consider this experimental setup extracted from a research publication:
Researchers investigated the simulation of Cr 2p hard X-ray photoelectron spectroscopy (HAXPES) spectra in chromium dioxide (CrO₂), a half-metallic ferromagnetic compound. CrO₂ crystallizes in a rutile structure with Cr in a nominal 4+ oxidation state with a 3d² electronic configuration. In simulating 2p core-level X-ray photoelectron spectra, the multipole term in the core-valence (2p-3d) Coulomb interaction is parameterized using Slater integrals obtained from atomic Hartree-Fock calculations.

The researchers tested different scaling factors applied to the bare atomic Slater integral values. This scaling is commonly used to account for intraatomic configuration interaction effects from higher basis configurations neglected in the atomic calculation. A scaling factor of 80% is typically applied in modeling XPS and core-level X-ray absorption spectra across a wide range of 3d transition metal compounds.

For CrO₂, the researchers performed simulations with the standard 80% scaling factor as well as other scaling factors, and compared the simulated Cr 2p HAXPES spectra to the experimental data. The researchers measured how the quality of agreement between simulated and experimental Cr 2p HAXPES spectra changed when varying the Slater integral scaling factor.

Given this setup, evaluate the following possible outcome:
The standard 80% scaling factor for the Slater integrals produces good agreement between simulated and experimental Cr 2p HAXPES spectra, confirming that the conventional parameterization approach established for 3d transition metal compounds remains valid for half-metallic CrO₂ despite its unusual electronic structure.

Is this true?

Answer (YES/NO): YES